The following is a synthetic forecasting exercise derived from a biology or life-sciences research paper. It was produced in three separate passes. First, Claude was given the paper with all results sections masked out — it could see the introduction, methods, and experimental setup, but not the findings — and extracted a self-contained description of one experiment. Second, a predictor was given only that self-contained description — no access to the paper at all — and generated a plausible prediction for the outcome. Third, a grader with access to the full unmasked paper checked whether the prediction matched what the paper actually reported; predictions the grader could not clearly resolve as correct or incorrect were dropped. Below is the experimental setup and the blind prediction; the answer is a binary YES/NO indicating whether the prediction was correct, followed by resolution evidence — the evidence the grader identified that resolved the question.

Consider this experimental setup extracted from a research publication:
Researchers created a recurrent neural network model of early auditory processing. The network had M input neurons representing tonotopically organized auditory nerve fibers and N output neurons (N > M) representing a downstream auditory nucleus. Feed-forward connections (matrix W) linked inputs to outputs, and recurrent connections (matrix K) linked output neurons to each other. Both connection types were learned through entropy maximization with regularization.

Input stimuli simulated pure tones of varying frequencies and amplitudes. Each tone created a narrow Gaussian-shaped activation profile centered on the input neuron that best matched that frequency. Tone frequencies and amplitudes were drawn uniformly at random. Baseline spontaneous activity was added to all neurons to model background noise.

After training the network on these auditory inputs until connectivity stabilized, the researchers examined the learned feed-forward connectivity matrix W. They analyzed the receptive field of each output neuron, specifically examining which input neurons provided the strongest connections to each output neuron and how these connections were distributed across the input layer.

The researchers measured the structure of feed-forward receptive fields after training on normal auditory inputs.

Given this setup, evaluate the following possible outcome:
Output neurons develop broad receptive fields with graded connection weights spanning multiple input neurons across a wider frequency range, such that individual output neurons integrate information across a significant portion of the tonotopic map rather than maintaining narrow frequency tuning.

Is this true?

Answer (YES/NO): NO